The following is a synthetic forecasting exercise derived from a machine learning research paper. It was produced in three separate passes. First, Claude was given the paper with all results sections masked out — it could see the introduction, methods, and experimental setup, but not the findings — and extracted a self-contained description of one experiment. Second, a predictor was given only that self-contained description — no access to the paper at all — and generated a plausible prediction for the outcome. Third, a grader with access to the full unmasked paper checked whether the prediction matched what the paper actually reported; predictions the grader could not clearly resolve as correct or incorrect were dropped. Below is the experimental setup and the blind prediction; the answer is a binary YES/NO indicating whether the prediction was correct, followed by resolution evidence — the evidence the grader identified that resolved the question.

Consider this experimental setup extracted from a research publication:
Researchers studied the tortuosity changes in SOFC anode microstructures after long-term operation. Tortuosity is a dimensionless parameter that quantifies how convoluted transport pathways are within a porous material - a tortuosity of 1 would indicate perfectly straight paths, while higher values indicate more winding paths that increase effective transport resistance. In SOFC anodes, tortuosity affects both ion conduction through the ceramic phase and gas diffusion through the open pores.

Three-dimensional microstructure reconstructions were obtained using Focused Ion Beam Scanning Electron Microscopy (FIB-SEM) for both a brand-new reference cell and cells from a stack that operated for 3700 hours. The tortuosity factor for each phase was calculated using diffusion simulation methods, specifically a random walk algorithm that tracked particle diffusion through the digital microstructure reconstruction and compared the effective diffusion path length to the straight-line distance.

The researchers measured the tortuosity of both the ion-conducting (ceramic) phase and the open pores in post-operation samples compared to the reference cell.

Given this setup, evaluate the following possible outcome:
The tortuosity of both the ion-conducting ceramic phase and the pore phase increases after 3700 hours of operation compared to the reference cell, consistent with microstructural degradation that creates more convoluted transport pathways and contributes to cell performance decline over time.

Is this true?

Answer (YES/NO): NO